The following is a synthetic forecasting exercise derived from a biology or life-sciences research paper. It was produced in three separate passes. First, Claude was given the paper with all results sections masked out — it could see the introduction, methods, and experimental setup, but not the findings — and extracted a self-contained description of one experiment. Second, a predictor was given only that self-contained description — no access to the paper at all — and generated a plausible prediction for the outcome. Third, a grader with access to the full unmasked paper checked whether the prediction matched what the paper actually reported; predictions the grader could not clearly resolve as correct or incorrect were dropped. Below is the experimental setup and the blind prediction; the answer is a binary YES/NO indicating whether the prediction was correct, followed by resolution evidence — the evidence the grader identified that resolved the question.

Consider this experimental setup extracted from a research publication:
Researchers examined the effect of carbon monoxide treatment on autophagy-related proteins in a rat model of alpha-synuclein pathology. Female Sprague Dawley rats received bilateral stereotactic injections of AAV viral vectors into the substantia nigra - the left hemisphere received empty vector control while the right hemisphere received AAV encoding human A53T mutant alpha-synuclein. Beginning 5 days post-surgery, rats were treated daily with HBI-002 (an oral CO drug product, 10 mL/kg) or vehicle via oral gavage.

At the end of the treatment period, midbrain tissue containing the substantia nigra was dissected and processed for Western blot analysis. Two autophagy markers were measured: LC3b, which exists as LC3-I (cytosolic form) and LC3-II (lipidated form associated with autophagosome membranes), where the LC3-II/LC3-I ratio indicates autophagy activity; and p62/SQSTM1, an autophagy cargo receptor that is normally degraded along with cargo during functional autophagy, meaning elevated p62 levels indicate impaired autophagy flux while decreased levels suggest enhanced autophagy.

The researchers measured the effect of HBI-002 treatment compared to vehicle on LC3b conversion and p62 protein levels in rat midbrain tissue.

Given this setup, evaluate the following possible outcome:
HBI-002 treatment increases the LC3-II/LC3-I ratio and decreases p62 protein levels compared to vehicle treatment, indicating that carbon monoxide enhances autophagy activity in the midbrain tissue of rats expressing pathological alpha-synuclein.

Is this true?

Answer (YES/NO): NO